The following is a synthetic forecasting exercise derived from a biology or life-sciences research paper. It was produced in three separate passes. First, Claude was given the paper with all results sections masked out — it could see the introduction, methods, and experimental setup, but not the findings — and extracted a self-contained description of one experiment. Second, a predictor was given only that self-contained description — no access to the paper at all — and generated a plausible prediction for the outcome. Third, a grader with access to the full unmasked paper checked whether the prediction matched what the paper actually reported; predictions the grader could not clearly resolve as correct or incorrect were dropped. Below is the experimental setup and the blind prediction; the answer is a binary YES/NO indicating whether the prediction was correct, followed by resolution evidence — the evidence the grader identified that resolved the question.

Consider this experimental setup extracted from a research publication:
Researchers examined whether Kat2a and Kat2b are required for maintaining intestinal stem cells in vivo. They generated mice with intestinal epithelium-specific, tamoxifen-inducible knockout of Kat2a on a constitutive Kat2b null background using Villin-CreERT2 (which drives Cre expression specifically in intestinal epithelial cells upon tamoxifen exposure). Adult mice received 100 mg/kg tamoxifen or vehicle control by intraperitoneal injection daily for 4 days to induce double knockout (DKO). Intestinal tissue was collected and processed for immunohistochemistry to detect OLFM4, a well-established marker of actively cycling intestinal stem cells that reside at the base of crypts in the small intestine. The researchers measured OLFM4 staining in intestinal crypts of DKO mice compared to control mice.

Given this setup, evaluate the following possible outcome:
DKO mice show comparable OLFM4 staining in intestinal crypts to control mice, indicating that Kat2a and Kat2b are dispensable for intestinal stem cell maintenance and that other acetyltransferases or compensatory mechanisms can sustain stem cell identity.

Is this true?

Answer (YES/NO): NO